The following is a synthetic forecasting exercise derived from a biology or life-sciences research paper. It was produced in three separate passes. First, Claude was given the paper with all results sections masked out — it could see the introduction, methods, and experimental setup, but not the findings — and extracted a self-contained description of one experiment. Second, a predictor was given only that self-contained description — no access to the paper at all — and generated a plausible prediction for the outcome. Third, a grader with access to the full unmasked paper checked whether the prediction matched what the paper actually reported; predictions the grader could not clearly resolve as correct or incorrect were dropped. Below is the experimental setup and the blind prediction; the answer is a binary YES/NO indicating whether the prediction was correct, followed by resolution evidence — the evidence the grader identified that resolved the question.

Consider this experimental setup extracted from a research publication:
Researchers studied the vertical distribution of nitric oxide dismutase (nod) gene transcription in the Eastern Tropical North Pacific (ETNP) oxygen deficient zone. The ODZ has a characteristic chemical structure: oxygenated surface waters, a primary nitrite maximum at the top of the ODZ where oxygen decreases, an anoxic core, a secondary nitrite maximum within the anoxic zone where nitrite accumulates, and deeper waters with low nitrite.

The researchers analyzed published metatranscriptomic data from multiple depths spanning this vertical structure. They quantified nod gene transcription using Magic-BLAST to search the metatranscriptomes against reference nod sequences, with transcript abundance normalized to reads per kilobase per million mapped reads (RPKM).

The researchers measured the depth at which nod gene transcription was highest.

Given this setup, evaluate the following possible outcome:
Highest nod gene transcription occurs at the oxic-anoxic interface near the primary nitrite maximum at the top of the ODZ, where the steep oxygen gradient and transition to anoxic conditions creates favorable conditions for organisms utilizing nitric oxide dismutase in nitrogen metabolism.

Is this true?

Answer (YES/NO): NO